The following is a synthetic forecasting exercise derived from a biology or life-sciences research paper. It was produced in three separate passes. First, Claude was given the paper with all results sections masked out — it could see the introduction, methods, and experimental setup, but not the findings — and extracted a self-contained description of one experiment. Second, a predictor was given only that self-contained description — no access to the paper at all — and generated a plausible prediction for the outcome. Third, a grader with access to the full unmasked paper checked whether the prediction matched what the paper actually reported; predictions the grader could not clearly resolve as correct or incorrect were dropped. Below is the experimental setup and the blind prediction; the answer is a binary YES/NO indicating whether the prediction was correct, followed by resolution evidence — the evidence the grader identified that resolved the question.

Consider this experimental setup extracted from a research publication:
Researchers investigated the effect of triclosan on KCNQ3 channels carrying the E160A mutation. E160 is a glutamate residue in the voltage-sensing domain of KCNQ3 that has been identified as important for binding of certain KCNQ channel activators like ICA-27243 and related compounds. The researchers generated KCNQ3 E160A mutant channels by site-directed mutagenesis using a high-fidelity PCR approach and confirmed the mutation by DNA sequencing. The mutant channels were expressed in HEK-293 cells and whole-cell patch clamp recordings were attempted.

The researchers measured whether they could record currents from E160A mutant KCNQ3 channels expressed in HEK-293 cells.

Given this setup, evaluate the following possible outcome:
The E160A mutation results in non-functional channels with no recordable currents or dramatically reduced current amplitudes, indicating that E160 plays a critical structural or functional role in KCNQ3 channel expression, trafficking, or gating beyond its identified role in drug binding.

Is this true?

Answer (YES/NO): YES